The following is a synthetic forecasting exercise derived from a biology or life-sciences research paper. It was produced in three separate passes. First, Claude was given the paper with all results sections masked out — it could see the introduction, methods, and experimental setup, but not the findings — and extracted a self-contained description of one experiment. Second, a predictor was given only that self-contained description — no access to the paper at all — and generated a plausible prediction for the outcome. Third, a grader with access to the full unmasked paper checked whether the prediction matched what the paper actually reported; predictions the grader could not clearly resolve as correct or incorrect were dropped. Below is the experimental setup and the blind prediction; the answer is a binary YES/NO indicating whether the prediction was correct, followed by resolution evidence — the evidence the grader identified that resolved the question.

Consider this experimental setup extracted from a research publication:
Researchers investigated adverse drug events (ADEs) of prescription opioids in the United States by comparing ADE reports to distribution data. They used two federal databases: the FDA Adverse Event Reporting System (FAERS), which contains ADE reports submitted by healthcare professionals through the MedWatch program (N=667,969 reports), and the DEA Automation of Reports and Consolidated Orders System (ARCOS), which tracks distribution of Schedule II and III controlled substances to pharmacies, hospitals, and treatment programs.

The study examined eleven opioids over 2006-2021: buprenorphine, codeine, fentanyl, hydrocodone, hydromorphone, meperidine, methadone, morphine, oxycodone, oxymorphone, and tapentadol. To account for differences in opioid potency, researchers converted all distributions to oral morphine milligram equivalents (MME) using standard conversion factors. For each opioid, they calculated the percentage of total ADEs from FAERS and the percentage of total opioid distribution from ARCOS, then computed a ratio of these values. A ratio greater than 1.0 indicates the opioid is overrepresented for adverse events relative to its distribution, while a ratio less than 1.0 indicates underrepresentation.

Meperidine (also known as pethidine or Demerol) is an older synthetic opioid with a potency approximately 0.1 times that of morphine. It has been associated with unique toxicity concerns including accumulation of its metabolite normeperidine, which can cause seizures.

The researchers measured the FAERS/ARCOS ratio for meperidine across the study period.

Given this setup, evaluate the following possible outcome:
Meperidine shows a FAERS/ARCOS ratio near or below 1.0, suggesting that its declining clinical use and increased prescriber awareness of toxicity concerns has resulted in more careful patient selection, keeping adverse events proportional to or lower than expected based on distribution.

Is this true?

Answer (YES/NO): NO